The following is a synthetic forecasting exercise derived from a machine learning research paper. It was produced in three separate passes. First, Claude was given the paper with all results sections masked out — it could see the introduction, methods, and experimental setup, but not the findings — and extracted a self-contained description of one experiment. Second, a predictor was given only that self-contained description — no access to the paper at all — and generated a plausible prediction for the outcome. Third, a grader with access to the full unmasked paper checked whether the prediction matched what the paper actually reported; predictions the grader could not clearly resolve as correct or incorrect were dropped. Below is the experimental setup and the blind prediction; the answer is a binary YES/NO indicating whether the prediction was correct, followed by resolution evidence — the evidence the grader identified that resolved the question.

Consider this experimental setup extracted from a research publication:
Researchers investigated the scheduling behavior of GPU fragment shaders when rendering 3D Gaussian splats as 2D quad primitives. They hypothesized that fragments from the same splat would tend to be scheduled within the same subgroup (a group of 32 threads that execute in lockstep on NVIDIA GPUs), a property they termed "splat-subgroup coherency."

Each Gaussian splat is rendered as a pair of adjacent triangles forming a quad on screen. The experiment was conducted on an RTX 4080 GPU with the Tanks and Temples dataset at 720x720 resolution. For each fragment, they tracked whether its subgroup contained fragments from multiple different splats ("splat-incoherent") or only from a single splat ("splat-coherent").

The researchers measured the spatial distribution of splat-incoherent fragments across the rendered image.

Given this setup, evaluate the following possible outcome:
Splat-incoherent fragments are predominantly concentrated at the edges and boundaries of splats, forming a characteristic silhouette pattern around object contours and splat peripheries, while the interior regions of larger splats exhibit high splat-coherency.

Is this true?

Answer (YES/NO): NO